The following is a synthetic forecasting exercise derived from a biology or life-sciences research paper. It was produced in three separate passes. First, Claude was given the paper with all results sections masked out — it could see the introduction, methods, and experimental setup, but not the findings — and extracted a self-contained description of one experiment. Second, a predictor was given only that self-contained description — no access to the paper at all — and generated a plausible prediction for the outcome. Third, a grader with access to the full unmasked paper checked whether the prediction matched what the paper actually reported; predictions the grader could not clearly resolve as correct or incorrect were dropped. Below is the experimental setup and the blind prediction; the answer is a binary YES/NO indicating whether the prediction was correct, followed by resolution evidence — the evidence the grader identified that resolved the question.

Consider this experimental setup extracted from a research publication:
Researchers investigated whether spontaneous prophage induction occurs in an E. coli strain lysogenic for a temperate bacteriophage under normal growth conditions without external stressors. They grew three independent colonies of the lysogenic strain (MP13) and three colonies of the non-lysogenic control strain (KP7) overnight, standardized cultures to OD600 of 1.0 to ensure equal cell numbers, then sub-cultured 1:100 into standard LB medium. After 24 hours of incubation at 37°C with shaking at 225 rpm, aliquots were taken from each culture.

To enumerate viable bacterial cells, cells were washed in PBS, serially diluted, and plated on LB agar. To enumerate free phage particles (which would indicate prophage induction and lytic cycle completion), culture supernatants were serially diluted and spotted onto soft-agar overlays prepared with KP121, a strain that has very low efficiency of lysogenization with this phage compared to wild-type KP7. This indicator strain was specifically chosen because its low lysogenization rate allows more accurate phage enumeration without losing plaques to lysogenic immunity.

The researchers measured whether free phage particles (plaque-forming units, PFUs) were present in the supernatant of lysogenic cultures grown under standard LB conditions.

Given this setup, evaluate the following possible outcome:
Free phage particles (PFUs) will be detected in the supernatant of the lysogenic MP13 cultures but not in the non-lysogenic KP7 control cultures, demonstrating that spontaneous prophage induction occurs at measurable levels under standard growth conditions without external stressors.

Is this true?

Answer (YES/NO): YES